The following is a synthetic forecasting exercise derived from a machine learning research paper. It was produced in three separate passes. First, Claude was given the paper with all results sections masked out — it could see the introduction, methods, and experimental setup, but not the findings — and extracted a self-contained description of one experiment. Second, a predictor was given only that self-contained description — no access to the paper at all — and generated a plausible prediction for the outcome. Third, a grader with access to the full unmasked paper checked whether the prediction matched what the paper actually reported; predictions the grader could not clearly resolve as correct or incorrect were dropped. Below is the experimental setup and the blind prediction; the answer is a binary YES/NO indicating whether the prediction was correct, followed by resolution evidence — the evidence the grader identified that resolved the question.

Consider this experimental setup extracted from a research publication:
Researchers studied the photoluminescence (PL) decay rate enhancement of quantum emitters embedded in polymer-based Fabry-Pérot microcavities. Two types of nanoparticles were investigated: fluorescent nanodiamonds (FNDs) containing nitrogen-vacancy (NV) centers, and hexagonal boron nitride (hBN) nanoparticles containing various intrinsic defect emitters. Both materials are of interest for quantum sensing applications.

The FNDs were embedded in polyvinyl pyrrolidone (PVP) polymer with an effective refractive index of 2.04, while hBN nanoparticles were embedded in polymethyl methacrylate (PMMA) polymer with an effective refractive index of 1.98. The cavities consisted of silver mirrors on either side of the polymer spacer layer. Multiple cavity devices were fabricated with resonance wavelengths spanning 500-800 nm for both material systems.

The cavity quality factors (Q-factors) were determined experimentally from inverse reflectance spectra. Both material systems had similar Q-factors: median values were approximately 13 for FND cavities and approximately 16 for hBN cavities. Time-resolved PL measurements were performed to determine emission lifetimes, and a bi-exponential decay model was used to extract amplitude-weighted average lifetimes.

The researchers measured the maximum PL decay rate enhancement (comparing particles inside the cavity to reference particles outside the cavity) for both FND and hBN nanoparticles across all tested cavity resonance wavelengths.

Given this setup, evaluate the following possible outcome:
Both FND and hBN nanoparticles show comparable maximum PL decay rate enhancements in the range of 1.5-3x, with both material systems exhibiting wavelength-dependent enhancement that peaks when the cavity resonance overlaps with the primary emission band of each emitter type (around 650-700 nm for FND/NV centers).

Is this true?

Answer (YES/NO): NO